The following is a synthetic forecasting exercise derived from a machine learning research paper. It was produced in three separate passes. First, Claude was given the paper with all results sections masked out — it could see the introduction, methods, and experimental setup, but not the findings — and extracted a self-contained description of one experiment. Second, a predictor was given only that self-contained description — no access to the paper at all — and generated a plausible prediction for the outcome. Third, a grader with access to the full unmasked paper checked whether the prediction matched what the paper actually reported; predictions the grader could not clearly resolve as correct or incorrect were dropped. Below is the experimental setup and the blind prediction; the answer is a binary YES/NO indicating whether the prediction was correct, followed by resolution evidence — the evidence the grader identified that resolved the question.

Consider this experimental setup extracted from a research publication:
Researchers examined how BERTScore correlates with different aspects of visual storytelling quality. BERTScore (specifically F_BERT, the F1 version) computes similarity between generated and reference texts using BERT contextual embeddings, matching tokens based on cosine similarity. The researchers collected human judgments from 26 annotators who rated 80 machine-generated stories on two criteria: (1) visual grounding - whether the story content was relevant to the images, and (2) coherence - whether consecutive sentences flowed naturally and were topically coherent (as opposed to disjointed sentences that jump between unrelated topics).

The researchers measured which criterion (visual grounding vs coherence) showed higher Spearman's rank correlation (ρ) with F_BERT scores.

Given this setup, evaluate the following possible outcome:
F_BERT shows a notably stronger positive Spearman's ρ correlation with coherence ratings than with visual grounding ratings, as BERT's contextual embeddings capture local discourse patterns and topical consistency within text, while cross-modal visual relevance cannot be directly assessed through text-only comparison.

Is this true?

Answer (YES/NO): YES